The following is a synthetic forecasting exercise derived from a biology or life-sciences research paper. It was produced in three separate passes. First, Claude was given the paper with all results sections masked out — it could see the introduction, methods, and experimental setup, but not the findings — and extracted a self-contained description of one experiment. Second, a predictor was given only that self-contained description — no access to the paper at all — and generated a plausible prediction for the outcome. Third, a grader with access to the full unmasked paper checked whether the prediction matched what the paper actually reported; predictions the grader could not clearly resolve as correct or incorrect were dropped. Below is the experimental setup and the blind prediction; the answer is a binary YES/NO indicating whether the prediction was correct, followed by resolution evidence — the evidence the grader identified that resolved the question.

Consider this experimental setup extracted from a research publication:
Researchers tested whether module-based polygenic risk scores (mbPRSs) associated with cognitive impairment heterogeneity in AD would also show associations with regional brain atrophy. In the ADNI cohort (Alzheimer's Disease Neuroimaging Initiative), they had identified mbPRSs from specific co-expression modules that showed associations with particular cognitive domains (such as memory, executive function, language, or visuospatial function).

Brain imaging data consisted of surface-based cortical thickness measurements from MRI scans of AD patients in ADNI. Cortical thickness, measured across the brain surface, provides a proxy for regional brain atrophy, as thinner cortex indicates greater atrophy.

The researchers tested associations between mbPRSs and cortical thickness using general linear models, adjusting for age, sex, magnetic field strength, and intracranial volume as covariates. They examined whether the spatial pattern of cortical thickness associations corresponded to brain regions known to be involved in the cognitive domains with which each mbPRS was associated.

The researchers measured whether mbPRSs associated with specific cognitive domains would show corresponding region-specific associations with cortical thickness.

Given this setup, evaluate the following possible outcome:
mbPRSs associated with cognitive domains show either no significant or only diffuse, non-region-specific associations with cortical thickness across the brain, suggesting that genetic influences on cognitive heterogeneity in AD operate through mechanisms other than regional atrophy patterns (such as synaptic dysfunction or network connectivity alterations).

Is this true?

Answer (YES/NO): NO